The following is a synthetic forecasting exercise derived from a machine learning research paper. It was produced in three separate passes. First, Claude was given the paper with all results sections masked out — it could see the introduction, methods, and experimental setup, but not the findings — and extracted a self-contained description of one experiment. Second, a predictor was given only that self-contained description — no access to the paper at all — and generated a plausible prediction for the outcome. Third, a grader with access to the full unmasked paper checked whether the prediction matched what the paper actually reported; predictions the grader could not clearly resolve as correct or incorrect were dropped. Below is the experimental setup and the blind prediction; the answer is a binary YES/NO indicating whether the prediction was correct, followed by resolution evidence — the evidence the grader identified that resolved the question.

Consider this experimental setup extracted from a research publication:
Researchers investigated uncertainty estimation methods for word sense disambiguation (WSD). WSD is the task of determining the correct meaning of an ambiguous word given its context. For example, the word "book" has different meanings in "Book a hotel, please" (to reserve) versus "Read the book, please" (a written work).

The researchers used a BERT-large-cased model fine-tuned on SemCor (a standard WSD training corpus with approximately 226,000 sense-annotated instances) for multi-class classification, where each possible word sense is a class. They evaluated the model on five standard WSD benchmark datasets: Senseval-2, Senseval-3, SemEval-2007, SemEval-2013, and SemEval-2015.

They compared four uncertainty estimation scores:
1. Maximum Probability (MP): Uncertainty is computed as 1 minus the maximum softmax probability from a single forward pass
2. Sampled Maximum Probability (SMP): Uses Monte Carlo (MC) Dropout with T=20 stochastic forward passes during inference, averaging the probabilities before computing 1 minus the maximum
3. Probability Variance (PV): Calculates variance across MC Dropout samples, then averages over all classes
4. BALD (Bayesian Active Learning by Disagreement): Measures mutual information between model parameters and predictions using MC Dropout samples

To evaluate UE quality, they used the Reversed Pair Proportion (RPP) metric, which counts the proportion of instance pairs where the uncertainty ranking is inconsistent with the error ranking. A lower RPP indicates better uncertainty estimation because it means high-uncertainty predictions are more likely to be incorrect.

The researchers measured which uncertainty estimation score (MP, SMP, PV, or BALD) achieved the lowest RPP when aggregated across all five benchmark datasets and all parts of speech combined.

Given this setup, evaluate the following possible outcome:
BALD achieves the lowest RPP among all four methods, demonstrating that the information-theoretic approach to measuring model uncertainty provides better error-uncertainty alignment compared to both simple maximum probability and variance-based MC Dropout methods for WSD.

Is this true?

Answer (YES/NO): NO